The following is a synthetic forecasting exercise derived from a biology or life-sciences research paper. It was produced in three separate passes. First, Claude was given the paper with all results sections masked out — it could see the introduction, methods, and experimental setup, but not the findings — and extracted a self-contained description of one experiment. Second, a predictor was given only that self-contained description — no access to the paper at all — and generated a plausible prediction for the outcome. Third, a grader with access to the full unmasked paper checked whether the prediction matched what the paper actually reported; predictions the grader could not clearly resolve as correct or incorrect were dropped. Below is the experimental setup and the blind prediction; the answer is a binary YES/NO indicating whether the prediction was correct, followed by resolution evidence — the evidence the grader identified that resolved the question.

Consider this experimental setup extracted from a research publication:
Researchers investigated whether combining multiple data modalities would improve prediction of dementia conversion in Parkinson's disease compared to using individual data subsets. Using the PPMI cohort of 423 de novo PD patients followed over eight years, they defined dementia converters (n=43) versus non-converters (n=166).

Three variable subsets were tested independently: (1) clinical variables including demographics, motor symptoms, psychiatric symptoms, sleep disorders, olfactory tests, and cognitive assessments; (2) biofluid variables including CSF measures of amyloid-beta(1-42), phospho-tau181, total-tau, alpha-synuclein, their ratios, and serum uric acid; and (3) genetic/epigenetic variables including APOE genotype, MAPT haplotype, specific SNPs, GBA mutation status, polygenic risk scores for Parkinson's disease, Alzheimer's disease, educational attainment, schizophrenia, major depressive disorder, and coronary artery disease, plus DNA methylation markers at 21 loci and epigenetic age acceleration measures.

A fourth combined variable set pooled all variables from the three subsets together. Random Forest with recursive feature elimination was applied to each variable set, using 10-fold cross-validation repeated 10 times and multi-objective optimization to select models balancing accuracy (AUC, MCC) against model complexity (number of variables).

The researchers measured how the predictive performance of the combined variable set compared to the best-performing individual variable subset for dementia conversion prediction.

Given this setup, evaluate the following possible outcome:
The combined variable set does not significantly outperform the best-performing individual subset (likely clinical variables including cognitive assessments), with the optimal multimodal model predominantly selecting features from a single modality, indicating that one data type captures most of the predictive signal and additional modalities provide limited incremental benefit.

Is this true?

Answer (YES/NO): NO